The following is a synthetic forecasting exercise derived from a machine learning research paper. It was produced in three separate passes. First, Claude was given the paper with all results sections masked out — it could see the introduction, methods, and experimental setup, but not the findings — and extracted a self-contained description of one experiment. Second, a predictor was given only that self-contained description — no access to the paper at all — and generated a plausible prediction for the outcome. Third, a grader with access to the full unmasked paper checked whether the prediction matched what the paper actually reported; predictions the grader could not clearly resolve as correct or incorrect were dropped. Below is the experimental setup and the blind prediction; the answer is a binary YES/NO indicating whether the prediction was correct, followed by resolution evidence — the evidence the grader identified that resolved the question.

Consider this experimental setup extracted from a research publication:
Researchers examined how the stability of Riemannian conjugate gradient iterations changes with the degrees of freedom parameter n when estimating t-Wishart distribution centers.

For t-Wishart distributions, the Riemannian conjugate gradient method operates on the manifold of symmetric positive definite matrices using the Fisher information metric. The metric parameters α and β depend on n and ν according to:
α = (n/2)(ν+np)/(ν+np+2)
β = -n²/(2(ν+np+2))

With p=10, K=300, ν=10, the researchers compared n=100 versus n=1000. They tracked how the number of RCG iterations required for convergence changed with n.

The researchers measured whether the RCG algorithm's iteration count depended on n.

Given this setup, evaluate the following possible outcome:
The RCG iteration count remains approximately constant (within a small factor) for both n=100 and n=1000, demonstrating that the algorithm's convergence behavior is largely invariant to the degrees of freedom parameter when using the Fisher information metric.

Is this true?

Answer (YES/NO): YES